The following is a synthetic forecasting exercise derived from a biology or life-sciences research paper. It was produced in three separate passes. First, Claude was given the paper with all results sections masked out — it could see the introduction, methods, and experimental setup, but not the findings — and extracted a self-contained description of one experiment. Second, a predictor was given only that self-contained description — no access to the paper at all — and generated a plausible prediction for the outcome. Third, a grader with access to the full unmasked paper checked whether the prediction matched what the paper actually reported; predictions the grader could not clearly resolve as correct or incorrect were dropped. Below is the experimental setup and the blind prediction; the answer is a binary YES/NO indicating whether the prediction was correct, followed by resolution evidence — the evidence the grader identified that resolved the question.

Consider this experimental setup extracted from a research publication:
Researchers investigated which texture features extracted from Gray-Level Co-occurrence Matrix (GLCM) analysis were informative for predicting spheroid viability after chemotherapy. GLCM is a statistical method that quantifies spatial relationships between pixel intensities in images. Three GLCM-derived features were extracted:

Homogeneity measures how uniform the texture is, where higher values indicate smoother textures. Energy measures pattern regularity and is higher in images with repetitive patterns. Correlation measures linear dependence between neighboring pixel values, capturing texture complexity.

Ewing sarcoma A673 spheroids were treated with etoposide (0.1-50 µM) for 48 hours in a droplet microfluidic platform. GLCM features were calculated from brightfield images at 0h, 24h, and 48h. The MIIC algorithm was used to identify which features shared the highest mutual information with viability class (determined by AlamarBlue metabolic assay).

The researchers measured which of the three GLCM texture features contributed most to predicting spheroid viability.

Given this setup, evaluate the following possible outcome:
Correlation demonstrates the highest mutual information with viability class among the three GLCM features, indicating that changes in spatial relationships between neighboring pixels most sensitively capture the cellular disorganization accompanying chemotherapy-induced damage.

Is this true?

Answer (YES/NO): YES